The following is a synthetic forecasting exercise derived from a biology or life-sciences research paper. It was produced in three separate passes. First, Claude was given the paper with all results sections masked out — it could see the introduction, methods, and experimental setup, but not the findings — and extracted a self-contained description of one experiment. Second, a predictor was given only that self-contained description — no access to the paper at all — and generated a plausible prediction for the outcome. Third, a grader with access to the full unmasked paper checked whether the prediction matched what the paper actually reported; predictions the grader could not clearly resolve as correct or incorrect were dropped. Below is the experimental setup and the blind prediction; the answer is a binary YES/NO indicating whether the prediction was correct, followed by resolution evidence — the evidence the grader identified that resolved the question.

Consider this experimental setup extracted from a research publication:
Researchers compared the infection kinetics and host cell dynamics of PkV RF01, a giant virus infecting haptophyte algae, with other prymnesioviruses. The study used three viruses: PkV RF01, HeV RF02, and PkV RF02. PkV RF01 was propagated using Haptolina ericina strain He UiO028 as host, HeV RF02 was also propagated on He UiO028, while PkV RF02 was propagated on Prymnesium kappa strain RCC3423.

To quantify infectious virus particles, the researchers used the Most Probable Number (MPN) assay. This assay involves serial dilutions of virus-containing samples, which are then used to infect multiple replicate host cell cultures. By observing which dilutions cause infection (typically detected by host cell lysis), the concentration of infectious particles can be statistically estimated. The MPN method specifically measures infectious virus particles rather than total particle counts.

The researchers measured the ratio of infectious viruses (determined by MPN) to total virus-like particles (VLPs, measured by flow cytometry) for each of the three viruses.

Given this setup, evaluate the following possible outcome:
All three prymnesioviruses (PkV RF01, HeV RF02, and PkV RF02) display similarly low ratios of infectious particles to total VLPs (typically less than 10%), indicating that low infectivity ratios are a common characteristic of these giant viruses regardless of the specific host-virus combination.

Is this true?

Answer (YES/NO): NO